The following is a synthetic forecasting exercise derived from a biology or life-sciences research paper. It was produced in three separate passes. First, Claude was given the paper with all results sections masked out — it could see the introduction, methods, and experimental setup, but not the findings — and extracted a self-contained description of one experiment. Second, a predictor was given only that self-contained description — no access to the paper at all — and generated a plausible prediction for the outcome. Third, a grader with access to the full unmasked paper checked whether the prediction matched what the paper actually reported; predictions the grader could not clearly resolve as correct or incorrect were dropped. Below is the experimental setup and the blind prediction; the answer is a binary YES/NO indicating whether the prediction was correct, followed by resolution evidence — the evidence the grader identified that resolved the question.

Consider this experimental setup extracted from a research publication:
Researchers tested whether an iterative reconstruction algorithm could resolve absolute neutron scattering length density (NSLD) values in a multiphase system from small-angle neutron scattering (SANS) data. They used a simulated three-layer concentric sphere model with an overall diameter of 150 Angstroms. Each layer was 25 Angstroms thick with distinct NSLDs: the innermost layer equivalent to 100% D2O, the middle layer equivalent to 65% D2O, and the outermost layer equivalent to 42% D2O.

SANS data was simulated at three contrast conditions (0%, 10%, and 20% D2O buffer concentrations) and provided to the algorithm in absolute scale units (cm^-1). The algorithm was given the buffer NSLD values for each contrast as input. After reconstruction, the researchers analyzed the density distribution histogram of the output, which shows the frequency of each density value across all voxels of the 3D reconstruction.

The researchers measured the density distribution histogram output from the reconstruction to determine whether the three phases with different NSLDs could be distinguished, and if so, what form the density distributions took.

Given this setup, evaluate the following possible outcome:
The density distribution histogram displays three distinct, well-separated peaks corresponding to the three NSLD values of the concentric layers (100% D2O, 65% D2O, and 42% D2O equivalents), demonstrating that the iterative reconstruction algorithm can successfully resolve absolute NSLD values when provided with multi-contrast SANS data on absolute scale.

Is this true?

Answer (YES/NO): NO